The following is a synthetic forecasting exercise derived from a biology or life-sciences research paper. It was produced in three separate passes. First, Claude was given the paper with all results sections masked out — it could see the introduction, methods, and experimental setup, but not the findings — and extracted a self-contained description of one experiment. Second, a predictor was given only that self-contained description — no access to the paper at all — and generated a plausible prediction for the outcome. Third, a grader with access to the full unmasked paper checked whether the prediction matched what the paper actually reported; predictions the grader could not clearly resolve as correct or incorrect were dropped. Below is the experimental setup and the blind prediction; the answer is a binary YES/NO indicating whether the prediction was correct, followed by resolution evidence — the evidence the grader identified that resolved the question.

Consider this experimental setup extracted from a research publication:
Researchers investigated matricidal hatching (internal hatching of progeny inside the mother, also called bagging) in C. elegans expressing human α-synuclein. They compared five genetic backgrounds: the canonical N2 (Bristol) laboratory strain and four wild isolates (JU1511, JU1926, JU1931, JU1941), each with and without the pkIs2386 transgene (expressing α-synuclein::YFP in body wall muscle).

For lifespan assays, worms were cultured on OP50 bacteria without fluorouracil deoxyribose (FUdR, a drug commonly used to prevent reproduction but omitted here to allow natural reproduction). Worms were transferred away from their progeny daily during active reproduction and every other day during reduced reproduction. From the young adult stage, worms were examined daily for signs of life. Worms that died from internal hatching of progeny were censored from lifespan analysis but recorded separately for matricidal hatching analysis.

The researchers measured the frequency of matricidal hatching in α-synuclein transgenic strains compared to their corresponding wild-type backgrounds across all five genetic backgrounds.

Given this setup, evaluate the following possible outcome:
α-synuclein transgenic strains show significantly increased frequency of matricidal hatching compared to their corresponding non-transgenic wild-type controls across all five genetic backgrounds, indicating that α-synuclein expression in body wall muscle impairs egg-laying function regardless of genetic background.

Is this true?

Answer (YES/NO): NO